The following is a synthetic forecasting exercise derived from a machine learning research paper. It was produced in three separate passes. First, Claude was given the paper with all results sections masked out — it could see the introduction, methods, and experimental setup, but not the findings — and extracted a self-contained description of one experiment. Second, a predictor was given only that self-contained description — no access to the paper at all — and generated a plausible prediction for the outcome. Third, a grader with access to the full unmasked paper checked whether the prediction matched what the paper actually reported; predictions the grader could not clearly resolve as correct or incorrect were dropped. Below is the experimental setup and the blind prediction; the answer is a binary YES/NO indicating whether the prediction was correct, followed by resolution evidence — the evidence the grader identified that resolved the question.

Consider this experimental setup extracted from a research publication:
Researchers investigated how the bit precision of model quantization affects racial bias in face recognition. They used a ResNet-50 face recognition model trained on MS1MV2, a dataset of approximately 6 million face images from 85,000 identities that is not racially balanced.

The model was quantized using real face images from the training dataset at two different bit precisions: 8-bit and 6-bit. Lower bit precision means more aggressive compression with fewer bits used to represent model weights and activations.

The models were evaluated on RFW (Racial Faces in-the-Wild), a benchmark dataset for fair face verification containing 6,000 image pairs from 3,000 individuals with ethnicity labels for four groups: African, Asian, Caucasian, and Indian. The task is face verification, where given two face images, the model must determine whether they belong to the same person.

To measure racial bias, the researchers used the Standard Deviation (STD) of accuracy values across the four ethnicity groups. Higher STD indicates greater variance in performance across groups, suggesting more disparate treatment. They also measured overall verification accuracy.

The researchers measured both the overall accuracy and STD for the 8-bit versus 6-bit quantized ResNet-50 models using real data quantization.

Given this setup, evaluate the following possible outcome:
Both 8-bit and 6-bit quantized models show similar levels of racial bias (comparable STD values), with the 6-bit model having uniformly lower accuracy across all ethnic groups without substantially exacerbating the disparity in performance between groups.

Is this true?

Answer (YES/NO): NO